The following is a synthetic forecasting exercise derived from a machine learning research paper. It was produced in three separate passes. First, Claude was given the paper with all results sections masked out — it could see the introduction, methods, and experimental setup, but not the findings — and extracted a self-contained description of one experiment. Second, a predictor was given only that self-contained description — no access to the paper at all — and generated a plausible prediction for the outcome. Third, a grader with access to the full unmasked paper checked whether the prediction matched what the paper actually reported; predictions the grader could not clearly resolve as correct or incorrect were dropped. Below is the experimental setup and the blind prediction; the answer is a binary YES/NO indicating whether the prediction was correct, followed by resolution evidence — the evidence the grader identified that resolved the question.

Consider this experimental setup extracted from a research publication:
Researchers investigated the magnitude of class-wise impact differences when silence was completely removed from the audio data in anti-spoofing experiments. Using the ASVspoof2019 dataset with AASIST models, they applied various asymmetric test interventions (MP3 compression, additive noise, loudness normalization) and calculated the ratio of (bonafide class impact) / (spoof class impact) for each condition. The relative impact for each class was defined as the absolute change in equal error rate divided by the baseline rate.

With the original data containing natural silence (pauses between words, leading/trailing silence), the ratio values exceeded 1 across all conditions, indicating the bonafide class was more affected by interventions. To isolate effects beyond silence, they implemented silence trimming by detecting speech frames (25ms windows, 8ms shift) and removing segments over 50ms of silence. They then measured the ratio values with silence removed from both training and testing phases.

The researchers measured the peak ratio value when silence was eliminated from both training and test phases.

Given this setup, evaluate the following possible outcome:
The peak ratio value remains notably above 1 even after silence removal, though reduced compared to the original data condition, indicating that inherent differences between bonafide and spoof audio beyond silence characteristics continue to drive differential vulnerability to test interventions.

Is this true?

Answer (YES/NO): NO